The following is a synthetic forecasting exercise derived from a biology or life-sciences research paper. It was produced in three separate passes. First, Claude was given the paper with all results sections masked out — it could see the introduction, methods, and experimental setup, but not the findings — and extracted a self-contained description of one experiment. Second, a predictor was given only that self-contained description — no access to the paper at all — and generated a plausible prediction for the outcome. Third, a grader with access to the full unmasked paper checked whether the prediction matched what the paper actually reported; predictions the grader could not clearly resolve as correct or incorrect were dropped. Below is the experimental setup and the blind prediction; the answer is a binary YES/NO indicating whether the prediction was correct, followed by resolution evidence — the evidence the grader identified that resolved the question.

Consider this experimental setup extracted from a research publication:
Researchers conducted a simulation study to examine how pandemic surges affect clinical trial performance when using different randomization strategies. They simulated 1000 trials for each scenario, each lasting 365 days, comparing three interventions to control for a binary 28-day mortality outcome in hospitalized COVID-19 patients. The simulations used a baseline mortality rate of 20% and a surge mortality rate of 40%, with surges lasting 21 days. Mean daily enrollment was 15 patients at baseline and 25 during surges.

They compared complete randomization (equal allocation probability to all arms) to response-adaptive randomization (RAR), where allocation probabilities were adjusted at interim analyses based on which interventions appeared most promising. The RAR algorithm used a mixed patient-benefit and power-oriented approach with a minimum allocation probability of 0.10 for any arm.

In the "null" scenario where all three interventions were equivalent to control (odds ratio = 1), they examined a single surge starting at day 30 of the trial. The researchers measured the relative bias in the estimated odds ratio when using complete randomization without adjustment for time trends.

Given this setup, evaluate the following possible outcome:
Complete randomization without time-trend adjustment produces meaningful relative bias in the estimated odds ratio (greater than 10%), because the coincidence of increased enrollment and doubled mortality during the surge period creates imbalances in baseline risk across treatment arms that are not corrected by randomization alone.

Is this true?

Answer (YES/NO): YES